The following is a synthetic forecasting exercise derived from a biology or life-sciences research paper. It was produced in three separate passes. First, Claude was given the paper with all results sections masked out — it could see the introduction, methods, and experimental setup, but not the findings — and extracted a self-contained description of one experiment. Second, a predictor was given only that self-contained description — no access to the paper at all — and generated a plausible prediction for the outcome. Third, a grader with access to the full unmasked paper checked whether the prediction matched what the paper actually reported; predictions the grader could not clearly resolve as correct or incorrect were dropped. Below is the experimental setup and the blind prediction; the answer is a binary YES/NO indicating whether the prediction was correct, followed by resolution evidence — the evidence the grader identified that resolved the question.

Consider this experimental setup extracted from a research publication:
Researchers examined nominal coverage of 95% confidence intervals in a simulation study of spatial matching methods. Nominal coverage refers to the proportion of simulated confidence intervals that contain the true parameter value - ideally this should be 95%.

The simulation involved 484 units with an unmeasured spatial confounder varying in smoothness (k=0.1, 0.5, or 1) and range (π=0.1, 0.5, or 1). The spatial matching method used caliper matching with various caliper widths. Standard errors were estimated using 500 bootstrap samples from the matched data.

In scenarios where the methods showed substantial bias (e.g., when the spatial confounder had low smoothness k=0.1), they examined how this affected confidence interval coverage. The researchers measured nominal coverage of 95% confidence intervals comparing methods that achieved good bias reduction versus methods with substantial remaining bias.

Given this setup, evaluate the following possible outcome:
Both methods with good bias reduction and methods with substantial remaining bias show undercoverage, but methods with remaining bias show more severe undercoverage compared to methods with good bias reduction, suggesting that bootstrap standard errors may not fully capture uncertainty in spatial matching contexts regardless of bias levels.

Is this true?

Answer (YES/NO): NO